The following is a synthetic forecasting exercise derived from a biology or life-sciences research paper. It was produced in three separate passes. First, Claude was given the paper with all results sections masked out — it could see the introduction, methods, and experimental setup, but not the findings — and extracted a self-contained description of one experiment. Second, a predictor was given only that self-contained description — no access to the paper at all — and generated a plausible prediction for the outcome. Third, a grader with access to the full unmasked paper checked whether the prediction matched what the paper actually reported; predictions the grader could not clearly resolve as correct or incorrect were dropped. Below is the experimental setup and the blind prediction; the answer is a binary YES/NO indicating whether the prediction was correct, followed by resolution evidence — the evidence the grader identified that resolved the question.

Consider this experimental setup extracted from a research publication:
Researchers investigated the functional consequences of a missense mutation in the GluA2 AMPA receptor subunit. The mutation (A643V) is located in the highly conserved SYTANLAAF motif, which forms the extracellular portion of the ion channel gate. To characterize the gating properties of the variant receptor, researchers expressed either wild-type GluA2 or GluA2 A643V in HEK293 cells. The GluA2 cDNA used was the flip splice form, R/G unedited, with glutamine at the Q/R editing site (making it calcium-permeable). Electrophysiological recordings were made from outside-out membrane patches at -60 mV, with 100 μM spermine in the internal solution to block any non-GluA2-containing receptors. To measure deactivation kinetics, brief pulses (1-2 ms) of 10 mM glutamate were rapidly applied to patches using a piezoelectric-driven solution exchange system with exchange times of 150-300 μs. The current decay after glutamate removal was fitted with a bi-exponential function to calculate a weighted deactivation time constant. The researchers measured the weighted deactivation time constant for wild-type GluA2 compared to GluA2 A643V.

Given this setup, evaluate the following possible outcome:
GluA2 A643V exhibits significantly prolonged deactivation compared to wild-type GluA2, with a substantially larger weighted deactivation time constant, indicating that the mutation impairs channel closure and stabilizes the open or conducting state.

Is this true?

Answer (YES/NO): YES